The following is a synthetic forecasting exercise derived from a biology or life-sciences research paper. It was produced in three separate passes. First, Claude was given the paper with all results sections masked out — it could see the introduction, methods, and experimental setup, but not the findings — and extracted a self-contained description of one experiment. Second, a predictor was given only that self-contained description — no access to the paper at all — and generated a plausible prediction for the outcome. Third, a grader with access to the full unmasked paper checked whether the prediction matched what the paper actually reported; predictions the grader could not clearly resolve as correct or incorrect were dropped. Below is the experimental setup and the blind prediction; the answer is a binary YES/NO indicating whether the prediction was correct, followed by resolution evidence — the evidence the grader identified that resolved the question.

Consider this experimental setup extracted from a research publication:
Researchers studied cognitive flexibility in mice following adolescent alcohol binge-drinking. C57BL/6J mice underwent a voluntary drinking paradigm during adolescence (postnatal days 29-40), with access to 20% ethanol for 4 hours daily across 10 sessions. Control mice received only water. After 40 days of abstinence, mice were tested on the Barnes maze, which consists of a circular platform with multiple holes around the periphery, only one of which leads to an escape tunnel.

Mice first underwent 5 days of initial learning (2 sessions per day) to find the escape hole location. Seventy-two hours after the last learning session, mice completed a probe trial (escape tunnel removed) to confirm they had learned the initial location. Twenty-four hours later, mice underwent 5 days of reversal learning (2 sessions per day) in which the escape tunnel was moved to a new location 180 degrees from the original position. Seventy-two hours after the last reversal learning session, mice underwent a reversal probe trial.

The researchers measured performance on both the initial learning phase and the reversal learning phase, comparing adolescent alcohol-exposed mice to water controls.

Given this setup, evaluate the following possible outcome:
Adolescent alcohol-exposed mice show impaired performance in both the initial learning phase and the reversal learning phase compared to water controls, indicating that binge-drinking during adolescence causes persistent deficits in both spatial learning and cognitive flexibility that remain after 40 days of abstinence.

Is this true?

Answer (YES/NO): NO